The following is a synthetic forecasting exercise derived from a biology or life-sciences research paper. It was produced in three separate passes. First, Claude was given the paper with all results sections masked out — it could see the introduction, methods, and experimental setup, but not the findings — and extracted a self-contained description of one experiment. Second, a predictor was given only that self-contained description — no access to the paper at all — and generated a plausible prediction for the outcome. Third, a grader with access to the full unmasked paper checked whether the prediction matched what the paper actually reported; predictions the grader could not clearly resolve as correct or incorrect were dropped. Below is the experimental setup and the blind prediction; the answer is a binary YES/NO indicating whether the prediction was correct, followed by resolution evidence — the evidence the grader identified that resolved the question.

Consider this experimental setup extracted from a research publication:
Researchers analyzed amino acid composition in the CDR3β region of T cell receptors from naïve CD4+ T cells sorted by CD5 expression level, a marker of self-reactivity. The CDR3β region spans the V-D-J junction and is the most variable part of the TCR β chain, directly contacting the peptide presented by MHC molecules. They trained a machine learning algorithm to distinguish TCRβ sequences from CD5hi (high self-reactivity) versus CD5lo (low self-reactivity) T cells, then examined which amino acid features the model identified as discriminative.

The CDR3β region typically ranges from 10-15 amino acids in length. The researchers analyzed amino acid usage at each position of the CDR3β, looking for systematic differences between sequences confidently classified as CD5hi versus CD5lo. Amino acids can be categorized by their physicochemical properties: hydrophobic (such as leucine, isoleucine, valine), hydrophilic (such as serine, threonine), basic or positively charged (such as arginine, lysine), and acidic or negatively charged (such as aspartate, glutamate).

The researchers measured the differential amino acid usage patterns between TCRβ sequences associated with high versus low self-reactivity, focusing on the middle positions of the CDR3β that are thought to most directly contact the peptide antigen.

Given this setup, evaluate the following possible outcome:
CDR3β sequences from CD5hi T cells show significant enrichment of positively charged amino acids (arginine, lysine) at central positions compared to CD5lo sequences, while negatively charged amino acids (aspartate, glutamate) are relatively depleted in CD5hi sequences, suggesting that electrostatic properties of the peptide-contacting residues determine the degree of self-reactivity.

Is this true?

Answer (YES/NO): YES